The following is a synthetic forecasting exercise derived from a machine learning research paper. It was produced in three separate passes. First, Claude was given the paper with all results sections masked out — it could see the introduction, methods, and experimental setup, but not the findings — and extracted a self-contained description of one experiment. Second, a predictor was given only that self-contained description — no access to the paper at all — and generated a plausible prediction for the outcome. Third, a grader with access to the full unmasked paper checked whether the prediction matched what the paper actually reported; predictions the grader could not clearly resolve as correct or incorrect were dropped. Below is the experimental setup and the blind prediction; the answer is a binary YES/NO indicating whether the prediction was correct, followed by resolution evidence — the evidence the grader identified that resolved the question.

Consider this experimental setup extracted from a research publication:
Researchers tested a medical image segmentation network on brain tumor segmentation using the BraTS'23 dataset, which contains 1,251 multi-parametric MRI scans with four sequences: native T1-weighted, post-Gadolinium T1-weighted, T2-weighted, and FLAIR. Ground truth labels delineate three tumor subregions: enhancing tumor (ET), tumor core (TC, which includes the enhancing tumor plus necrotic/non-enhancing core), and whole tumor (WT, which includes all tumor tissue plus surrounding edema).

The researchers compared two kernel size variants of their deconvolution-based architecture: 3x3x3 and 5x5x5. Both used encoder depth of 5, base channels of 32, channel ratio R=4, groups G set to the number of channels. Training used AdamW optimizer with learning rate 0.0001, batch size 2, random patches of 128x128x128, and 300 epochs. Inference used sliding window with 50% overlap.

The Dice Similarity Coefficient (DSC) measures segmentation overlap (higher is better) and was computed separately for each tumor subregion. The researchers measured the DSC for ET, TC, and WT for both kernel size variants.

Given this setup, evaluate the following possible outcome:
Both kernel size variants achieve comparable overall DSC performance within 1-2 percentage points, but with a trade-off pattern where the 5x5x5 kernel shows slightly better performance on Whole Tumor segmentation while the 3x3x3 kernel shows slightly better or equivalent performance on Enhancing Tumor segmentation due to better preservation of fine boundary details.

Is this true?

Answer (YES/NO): YES